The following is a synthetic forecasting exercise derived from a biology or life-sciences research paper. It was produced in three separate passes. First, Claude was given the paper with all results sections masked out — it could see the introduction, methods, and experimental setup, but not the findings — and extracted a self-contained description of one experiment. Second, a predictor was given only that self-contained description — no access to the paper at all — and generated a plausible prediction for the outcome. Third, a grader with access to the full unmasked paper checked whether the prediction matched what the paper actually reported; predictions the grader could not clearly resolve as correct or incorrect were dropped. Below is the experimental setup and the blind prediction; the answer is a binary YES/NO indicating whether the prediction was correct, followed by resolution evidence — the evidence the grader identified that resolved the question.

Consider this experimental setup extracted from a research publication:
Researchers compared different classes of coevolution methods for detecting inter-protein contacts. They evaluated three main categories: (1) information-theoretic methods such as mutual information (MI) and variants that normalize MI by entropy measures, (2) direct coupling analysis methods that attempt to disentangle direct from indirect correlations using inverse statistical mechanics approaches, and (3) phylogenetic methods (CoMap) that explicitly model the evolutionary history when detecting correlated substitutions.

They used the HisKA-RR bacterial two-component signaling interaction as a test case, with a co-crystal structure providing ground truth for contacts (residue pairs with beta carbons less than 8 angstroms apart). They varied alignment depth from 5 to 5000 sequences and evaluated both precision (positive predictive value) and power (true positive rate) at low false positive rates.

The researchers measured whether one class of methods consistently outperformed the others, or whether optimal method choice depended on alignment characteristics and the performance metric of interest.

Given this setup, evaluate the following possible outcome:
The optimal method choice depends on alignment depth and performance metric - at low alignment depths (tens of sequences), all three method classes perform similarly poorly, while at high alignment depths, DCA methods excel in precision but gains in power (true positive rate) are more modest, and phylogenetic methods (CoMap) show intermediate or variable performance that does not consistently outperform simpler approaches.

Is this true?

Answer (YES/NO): NO